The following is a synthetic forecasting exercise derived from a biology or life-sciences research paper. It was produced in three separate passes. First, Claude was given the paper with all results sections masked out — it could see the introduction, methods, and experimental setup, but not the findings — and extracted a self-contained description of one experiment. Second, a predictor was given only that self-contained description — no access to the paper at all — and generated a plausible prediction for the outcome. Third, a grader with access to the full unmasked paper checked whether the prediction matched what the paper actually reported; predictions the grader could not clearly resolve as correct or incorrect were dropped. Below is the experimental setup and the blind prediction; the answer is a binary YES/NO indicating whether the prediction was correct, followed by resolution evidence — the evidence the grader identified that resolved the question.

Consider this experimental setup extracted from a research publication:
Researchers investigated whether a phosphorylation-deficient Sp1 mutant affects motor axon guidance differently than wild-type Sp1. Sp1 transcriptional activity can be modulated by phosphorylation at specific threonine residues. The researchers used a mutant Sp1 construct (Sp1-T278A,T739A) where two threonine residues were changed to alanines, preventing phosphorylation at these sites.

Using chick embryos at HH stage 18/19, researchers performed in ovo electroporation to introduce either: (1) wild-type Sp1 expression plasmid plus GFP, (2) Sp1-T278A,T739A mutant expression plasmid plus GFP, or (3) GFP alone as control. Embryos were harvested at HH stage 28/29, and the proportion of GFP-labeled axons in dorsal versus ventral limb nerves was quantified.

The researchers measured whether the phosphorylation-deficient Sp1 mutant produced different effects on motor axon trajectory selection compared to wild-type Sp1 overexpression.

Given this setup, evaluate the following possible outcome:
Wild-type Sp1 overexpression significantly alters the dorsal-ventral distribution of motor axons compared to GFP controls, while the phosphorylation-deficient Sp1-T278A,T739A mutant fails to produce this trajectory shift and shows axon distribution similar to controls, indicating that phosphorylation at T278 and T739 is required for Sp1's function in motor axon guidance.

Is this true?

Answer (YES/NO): NO